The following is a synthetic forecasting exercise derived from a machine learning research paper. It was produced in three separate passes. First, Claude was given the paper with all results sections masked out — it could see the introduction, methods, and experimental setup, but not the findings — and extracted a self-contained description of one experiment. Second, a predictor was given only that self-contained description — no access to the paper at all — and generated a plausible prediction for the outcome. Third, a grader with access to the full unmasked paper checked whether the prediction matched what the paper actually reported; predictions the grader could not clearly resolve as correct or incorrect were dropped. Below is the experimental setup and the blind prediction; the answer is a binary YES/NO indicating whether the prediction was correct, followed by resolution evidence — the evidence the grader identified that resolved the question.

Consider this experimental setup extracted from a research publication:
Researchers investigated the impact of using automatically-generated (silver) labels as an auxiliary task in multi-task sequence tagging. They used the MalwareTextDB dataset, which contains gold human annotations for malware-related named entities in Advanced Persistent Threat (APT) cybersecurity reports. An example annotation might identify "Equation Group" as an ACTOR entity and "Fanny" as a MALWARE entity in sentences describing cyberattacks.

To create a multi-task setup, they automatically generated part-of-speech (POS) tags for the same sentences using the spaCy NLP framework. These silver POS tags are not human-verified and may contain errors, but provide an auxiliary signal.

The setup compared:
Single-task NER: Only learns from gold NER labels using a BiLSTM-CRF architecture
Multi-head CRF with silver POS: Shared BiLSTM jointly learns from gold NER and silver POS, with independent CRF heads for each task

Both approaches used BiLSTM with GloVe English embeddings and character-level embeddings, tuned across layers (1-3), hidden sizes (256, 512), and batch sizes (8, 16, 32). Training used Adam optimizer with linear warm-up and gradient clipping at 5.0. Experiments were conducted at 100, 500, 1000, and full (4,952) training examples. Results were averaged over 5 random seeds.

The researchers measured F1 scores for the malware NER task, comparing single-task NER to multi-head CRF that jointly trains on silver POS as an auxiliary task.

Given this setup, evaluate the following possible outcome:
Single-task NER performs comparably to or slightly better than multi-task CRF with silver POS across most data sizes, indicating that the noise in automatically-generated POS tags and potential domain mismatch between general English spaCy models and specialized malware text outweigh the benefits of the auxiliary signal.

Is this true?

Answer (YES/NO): NO